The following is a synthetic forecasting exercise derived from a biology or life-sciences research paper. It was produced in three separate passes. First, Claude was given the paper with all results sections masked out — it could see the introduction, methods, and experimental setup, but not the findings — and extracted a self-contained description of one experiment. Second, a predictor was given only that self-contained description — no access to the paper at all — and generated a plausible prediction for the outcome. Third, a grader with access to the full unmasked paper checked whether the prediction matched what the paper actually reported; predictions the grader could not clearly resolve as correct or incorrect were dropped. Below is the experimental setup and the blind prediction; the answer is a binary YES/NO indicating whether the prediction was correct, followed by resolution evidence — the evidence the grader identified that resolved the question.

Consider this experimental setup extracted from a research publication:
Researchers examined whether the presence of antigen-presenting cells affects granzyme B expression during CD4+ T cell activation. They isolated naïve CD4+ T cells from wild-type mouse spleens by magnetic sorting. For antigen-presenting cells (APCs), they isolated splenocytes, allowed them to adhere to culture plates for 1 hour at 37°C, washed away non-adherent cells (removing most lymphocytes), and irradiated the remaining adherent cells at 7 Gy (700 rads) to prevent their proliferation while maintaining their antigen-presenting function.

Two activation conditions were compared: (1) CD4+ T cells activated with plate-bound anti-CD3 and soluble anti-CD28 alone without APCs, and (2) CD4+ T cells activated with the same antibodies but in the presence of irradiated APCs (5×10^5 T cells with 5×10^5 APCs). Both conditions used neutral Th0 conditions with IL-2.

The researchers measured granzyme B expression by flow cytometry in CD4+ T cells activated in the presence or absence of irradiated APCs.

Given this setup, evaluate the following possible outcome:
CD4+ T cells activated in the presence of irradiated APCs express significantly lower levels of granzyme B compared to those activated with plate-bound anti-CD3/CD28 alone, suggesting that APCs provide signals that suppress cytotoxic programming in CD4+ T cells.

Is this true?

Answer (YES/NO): NO